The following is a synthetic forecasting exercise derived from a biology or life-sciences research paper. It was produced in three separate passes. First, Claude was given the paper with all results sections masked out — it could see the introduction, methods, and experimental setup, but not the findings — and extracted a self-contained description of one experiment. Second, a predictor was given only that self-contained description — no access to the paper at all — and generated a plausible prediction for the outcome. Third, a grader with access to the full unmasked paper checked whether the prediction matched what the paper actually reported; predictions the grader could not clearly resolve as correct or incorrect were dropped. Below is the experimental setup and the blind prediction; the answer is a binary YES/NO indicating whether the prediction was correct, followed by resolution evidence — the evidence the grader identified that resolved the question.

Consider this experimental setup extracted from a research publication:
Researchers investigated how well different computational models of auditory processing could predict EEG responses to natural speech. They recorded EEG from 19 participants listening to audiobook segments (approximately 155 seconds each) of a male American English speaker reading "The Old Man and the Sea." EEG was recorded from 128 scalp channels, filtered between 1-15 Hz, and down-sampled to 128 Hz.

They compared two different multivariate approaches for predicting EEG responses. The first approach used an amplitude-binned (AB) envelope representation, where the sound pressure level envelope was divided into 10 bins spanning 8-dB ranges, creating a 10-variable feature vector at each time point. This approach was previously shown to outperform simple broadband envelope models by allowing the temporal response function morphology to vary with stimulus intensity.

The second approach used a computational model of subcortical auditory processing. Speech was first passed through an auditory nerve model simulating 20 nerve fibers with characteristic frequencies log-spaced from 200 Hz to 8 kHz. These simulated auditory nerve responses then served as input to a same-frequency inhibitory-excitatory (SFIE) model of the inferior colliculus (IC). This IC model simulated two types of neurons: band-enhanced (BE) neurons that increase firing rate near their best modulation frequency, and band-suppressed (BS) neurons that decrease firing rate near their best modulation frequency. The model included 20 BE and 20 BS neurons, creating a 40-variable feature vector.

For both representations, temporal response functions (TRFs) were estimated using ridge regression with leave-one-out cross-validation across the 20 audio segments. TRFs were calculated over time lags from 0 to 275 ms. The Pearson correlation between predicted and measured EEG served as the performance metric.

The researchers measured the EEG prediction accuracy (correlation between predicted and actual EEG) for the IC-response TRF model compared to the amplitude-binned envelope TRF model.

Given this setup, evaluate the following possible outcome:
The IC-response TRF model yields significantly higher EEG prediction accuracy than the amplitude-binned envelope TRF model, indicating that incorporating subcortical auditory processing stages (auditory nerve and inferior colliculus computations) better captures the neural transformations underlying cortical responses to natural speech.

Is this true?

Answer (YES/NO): NO